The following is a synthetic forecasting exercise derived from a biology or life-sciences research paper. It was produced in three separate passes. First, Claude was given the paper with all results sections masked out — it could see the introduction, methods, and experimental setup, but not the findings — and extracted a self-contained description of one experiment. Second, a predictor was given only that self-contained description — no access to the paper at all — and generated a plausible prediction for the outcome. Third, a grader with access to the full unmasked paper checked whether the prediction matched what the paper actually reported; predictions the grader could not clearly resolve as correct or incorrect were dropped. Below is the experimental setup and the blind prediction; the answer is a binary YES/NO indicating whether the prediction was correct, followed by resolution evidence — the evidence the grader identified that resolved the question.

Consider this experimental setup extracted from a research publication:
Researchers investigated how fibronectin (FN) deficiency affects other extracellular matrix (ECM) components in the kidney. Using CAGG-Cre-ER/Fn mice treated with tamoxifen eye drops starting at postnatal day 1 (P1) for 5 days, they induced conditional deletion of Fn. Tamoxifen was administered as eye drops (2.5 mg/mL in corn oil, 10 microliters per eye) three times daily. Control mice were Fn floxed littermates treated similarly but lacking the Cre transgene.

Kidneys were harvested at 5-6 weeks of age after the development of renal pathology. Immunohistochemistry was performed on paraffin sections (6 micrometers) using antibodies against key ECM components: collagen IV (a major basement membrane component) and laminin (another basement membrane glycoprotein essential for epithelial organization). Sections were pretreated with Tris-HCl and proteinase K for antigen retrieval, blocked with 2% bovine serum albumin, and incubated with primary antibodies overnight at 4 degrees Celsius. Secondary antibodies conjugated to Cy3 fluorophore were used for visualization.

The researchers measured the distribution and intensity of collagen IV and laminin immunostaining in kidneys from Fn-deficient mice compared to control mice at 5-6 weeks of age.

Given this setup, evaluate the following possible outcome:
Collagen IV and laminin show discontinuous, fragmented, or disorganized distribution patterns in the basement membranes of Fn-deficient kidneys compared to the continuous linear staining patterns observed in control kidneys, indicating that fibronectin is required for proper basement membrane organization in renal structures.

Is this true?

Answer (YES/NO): NO